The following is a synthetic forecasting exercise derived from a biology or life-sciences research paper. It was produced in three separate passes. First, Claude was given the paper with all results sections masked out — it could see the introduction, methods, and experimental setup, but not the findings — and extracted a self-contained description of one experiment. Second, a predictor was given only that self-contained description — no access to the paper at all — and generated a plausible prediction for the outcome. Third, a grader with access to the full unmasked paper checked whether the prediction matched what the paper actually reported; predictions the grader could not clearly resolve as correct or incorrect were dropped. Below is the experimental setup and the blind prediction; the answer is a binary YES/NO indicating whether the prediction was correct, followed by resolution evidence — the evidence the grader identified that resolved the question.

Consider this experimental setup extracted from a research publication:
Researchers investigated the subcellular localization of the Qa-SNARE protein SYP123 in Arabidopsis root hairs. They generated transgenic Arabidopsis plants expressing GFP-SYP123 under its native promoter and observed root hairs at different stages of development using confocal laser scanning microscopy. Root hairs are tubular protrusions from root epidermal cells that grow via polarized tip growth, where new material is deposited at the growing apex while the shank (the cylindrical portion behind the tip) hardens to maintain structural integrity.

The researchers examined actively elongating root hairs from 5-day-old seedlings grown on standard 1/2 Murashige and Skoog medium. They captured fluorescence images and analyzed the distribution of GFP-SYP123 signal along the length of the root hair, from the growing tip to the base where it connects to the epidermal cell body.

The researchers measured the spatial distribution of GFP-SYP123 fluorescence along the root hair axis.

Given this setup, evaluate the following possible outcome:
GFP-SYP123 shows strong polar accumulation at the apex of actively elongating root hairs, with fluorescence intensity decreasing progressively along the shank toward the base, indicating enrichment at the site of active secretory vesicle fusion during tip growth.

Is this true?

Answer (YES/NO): NO